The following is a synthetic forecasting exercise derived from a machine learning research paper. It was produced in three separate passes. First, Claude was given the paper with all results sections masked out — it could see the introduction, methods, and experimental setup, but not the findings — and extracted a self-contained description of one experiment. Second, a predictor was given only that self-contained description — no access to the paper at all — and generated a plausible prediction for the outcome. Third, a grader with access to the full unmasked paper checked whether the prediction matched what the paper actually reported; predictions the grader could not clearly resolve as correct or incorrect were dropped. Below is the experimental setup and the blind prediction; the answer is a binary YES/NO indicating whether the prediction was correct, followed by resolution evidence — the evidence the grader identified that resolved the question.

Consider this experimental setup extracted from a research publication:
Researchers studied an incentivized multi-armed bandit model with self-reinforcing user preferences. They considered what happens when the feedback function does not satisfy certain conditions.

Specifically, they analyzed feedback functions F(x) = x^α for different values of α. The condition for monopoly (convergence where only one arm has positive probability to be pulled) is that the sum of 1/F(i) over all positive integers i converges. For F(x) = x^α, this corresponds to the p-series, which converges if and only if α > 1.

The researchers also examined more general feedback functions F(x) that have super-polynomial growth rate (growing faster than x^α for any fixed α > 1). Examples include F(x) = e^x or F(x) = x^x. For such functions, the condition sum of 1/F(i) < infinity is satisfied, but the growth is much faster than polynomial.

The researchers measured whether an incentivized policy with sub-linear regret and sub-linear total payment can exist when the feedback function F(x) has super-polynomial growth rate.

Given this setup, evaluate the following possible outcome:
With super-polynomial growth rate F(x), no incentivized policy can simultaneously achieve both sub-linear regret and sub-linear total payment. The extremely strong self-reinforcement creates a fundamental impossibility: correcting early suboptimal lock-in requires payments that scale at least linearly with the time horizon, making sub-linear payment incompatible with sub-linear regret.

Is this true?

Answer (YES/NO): YES